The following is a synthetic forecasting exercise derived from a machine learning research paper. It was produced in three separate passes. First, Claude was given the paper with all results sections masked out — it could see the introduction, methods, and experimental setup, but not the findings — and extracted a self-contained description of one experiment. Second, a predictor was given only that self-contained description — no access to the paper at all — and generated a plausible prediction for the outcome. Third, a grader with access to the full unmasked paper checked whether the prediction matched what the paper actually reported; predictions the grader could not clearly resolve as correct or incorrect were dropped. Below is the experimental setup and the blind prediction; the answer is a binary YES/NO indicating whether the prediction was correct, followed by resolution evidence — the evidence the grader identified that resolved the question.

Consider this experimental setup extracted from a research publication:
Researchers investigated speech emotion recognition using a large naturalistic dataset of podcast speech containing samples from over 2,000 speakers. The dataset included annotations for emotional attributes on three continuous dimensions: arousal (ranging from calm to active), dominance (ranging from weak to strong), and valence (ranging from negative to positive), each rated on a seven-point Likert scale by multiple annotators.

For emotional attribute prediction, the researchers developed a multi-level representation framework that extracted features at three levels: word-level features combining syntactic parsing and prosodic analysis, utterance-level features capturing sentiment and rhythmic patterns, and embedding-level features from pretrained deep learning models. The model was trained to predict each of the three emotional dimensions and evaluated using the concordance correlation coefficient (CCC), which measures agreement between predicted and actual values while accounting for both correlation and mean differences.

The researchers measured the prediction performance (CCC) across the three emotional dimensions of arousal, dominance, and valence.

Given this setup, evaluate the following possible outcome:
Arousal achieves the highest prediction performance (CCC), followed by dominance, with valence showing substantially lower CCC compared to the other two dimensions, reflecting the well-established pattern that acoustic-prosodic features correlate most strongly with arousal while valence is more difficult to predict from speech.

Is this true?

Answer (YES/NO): NO